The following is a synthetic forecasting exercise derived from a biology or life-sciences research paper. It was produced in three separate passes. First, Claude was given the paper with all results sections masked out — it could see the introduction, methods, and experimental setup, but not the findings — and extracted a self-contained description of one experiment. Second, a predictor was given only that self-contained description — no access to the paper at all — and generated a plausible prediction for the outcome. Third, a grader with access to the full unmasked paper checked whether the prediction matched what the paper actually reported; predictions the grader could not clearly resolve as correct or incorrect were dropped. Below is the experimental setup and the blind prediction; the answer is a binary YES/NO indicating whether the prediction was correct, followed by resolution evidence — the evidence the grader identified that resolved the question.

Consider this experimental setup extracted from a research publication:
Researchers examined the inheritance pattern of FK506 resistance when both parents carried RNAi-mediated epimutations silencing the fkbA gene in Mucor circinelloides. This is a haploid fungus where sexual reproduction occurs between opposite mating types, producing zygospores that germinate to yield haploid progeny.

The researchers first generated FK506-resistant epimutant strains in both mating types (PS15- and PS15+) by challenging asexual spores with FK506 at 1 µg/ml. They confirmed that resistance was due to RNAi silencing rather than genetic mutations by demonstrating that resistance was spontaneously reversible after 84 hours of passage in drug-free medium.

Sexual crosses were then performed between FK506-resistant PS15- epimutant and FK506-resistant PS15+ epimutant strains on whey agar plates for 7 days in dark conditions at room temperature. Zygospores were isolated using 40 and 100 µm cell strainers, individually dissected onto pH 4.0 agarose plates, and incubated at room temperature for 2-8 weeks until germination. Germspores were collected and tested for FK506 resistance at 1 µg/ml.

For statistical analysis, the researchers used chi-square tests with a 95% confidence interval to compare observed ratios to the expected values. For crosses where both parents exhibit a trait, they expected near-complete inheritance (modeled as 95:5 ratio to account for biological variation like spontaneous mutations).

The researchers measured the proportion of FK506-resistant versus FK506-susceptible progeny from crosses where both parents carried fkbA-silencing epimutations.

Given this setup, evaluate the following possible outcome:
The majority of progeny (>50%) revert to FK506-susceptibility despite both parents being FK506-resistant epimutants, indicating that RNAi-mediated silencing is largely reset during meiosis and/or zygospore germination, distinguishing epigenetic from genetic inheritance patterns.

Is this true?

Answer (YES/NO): NO